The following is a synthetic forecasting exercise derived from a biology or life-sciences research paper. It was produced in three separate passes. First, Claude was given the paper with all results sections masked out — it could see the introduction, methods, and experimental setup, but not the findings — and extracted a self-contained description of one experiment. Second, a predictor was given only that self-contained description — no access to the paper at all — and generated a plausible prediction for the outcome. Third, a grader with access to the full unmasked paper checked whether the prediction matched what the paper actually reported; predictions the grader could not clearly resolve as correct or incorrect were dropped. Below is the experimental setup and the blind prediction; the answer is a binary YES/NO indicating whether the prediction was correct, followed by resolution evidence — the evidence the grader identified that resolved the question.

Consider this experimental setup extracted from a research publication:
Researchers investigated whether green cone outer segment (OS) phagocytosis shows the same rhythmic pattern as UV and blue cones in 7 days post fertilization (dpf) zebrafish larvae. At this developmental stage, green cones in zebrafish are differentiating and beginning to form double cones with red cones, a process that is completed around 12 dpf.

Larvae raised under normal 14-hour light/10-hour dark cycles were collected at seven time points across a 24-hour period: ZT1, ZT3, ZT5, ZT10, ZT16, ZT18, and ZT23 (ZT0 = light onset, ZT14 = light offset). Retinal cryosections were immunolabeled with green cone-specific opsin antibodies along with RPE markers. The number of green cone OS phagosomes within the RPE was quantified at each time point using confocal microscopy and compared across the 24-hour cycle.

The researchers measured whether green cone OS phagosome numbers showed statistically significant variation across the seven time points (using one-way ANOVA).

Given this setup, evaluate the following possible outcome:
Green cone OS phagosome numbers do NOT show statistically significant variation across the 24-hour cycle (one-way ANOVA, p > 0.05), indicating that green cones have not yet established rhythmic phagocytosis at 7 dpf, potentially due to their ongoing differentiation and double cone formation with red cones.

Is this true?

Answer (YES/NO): NO